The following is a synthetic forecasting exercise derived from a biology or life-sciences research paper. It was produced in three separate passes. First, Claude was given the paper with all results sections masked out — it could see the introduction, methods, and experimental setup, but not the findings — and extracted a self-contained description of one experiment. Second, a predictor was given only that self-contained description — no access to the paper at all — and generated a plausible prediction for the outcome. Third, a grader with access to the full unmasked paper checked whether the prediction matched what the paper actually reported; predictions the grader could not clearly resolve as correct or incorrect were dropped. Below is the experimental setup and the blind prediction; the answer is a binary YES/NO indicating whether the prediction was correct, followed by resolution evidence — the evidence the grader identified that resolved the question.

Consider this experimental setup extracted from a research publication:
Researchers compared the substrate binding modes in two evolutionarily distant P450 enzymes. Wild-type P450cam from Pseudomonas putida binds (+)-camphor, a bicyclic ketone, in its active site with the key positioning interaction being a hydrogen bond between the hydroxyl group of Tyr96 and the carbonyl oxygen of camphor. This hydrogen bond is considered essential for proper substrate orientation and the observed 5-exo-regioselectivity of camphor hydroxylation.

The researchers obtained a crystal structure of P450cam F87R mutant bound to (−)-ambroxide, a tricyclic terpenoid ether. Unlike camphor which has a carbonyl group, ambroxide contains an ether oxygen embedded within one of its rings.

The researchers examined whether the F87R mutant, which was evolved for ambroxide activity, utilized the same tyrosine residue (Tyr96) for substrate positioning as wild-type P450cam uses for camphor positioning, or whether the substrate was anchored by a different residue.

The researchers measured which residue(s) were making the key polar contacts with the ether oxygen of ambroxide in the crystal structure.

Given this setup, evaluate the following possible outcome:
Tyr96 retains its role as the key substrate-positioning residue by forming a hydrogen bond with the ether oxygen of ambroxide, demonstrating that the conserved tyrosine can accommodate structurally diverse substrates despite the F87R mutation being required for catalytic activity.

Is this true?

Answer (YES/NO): NO